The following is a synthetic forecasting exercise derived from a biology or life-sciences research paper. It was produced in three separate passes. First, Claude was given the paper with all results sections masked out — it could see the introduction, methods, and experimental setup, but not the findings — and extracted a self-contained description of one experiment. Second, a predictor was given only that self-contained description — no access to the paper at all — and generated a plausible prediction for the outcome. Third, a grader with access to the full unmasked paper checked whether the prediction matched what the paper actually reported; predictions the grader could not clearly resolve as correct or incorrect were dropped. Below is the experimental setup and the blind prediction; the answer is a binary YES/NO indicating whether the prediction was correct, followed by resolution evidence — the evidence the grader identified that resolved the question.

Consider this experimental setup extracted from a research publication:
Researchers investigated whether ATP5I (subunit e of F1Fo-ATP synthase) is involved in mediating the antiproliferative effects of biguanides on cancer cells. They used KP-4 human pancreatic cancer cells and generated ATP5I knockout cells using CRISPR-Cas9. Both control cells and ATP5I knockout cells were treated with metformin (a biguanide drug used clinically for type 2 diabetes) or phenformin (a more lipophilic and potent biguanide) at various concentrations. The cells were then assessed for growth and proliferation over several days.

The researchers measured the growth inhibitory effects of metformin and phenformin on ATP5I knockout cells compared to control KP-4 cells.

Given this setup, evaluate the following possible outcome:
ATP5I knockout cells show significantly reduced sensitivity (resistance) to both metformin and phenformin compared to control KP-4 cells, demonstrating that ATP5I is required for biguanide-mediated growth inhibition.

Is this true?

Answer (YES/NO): YES